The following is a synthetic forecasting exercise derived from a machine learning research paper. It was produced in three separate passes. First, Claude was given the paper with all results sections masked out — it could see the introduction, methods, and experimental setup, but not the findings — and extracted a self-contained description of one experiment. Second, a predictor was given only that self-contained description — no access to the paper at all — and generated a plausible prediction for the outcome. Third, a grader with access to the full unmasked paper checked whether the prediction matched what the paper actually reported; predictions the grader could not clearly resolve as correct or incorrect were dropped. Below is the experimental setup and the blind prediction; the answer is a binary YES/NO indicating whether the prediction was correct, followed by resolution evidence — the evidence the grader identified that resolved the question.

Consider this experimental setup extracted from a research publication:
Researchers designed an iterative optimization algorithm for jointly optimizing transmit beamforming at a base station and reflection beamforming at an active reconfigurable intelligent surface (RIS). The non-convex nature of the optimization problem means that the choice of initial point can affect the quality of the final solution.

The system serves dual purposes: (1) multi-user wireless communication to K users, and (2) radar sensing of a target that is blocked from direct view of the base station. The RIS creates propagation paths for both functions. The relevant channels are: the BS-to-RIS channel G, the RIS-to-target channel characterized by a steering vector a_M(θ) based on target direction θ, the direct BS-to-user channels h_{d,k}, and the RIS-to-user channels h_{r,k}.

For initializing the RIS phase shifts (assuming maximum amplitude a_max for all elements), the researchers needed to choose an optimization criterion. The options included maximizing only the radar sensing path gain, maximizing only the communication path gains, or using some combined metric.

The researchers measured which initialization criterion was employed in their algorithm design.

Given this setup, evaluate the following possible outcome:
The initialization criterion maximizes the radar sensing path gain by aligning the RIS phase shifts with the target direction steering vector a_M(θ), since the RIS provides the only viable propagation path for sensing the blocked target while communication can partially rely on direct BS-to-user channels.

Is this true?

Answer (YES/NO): NO